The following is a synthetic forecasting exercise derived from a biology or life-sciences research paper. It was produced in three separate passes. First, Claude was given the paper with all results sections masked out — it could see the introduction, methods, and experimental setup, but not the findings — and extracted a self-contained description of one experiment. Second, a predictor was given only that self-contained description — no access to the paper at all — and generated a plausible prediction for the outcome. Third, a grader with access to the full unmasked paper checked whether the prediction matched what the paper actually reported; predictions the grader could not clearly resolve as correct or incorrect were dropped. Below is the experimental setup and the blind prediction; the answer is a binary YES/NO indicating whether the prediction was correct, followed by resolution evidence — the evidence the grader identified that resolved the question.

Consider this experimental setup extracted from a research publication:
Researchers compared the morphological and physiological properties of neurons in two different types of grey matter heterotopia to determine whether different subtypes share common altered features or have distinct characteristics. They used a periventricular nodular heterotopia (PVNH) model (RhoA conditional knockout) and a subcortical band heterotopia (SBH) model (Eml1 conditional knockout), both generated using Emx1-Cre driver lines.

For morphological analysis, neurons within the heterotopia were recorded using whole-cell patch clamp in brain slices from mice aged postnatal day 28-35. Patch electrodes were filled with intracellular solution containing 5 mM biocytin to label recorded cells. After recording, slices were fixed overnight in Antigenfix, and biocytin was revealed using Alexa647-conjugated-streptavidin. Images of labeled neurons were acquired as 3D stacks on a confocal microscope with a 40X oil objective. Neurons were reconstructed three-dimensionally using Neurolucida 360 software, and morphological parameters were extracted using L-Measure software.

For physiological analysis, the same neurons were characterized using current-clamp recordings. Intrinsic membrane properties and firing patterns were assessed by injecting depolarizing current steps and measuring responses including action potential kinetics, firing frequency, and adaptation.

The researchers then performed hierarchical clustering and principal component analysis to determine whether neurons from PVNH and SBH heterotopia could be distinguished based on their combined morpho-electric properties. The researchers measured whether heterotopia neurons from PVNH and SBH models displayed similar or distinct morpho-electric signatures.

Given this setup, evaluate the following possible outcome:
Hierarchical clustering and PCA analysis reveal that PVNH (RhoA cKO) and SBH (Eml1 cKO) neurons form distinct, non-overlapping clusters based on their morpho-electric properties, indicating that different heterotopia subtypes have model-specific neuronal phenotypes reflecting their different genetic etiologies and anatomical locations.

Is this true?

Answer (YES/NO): NO